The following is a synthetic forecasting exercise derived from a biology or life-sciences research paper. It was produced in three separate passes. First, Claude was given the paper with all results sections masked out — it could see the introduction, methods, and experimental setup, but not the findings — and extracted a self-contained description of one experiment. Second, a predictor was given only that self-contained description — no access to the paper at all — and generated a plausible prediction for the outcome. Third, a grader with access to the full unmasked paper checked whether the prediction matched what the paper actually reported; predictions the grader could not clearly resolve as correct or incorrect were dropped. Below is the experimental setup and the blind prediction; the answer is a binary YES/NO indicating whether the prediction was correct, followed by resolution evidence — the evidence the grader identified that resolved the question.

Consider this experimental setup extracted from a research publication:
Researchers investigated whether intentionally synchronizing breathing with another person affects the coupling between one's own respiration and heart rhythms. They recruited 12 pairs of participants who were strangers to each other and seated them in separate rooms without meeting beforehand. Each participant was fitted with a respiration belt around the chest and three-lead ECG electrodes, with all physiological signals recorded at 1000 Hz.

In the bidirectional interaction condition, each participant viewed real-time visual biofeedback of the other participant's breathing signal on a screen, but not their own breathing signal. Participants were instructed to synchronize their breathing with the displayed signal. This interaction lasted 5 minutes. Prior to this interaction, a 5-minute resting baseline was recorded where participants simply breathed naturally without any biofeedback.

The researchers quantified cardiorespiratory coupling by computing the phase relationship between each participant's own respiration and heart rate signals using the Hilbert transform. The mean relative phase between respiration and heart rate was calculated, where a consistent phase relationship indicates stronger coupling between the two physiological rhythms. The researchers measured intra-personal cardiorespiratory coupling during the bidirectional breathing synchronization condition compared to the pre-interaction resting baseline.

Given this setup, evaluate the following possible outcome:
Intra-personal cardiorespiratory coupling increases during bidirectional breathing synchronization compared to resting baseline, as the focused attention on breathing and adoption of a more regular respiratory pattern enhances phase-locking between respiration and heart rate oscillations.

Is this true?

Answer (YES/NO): NO